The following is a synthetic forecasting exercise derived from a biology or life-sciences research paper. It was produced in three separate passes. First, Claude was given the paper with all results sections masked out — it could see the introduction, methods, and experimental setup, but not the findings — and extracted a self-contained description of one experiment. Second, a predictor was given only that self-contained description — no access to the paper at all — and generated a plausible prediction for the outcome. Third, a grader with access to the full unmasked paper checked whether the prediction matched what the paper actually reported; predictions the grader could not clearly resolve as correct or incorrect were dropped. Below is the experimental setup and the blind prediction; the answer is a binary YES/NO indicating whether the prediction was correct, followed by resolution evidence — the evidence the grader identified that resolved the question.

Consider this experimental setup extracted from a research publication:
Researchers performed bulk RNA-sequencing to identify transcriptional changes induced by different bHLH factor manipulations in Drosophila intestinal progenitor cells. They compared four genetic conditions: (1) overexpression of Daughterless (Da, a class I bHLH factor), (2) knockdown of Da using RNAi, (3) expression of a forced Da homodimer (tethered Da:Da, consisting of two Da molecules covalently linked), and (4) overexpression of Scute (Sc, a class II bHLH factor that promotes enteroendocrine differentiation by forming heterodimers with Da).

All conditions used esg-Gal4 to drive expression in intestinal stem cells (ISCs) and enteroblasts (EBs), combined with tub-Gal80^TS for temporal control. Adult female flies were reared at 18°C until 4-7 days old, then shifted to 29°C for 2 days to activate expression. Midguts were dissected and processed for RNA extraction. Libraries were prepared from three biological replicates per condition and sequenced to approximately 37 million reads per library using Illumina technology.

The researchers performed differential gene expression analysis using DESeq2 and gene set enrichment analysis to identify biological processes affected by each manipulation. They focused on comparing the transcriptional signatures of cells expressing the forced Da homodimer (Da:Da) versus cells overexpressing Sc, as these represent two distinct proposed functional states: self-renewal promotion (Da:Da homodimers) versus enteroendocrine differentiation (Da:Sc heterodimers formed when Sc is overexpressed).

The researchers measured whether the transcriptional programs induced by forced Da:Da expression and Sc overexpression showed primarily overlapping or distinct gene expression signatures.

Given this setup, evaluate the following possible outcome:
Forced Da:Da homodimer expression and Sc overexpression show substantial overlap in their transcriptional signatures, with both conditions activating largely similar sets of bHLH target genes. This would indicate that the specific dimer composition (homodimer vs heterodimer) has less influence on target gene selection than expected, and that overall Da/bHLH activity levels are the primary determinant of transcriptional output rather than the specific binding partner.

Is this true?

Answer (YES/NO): NO